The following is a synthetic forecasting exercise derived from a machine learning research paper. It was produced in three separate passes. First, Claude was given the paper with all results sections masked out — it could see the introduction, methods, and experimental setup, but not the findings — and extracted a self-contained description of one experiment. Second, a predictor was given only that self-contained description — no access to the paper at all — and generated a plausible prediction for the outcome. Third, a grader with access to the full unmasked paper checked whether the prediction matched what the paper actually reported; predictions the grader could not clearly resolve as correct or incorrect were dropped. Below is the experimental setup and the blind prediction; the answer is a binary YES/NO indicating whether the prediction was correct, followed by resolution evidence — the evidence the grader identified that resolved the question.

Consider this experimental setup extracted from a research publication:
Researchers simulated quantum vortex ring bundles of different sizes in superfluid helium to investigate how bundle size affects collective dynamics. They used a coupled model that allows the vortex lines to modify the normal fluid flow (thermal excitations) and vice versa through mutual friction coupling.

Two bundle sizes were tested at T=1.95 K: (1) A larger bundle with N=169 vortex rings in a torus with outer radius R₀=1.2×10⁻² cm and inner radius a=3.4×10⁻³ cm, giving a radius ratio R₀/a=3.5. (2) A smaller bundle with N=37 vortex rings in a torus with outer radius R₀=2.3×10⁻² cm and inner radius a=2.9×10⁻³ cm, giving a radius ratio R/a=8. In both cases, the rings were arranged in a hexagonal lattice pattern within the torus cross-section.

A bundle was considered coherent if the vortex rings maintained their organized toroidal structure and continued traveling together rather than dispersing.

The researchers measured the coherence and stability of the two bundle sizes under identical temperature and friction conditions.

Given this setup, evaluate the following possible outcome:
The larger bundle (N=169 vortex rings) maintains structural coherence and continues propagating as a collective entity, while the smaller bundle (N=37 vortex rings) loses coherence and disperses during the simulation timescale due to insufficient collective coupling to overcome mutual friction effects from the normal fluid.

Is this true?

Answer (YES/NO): NO